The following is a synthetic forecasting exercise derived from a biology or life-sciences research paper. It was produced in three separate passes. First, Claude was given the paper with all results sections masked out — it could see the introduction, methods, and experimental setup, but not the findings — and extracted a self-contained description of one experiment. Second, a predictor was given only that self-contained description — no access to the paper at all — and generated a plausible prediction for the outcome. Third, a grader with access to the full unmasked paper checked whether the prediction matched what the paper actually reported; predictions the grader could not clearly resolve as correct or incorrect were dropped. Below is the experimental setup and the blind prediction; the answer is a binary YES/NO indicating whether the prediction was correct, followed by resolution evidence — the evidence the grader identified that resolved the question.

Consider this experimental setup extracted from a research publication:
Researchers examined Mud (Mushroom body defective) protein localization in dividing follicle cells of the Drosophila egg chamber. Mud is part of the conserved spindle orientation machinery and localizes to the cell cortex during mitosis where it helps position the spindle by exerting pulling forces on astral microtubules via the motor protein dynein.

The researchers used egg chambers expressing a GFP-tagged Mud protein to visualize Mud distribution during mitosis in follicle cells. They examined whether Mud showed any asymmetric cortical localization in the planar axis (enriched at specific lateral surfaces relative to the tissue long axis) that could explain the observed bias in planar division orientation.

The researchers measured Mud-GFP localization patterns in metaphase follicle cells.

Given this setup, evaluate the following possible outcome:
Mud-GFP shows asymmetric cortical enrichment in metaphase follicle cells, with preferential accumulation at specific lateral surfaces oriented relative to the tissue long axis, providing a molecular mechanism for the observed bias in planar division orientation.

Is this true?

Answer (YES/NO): NO